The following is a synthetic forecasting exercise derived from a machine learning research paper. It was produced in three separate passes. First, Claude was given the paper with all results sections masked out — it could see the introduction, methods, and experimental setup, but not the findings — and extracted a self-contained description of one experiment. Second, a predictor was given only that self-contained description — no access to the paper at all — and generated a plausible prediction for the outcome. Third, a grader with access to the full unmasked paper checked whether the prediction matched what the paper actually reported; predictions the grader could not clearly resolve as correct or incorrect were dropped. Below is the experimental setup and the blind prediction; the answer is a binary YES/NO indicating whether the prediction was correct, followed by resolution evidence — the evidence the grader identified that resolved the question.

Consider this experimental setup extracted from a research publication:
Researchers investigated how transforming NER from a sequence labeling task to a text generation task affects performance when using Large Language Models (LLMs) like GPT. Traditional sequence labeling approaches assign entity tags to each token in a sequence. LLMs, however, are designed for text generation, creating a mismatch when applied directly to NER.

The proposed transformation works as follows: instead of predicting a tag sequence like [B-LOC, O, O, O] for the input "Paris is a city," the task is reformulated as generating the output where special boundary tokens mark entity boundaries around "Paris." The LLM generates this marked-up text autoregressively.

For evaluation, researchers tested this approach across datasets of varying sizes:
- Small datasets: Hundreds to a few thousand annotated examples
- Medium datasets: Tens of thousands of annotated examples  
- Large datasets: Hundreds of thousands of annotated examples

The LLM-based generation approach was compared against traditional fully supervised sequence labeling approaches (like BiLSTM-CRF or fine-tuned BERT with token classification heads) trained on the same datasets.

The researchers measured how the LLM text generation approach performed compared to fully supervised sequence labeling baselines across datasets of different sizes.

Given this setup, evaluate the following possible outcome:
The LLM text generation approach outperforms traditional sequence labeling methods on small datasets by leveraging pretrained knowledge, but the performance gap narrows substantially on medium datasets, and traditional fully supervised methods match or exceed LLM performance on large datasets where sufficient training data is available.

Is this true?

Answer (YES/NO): YES